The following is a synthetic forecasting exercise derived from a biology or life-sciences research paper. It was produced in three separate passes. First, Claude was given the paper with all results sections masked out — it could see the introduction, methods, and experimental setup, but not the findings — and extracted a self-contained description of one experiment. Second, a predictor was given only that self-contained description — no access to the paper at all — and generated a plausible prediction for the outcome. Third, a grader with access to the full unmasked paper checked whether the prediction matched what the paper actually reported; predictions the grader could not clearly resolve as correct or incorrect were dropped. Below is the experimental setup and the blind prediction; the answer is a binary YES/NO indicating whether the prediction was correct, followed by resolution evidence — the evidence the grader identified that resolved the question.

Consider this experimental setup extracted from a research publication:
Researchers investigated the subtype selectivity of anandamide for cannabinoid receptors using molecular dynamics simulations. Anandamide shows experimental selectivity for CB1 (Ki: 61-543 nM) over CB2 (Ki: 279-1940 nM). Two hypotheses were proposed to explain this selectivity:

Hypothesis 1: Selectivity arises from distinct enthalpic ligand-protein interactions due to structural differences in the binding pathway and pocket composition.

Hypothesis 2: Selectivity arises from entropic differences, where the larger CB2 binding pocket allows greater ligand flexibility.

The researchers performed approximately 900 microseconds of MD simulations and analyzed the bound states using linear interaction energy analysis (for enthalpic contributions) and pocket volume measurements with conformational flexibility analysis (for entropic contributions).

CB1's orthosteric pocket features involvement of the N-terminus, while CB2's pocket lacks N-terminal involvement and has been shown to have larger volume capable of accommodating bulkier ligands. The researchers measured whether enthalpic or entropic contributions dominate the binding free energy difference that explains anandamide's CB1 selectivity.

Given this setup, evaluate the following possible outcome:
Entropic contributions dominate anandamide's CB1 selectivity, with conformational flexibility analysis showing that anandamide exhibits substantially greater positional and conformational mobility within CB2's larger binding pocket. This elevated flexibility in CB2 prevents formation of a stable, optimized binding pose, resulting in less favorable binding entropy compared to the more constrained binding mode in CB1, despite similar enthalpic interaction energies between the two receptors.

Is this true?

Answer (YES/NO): NO